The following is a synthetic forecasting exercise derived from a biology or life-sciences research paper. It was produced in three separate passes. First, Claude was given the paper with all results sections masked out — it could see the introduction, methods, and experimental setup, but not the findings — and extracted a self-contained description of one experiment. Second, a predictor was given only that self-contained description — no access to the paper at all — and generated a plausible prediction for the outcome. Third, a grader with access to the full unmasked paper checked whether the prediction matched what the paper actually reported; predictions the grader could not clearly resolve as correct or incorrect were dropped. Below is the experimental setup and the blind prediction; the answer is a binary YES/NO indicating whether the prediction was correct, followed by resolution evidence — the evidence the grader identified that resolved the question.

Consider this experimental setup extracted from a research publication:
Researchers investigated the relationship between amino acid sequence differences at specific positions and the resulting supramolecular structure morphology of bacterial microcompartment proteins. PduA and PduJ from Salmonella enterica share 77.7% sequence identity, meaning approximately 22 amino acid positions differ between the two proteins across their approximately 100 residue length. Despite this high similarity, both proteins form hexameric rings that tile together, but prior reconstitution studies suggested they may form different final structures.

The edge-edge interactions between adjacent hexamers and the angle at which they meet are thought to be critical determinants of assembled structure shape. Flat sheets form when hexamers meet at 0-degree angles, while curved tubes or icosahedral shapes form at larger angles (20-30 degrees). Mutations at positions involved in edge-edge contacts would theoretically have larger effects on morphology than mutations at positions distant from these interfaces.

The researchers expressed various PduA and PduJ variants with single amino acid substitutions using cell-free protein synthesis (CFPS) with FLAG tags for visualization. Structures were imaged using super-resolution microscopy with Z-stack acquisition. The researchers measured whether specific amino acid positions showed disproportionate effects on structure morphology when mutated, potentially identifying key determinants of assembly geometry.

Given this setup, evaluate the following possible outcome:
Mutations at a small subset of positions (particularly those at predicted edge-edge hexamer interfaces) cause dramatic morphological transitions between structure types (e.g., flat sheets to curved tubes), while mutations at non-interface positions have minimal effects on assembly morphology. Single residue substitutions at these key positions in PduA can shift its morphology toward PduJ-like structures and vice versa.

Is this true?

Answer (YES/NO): NO